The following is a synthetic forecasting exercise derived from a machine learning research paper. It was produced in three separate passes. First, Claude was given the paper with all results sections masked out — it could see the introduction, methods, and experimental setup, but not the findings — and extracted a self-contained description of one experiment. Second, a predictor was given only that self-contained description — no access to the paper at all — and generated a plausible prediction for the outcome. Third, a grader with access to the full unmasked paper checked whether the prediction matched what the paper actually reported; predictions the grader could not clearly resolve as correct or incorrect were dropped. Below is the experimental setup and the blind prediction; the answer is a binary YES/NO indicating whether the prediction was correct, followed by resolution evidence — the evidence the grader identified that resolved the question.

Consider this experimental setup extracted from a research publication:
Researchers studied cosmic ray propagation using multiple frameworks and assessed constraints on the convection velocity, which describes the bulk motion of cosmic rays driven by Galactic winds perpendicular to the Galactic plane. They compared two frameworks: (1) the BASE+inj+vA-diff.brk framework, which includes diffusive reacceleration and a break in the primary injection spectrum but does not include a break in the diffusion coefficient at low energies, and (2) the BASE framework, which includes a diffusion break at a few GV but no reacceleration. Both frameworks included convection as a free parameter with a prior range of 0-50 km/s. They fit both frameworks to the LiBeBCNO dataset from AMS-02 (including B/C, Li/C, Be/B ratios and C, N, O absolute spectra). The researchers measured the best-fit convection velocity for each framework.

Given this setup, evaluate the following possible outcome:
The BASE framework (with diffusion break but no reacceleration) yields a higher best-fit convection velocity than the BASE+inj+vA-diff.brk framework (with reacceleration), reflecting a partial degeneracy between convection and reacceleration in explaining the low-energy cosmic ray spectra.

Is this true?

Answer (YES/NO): NO